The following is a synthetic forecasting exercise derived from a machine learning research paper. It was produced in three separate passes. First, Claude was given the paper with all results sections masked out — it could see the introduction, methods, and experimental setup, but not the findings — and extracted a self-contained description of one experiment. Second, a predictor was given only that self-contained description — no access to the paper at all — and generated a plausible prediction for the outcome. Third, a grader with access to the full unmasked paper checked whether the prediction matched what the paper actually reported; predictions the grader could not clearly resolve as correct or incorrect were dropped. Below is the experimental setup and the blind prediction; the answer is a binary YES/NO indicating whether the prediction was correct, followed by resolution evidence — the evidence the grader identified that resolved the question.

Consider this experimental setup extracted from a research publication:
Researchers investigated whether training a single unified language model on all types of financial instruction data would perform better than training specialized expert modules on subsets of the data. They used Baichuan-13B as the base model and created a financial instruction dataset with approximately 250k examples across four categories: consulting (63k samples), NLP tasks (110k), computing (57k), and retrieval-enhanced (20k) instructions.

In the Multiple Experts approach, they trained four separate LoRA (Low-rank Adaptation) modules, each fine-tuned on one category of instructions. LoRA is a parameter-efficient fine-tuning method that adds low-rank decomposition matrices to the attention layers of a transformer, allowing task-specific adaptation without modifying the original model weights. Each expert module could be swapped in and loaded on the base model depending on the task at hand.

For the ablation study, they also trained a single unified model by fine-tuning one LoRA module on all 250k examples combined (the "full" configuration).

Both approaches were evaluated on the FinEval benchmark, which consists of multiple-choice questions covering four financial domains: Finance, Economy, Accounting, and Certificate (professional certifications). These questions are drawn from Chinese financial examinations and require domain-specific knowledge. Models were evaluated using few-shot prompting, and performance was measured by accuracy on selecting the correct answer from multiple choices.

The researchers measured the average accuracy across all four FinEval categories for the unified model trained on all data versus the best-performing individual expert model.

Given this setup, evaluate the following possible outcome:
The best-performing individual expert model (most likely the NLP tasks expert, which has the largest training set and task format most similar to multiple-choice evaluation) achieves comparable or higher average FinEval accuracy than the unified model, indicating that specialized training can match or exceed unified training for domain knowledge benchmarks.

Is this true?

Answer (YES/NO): YES